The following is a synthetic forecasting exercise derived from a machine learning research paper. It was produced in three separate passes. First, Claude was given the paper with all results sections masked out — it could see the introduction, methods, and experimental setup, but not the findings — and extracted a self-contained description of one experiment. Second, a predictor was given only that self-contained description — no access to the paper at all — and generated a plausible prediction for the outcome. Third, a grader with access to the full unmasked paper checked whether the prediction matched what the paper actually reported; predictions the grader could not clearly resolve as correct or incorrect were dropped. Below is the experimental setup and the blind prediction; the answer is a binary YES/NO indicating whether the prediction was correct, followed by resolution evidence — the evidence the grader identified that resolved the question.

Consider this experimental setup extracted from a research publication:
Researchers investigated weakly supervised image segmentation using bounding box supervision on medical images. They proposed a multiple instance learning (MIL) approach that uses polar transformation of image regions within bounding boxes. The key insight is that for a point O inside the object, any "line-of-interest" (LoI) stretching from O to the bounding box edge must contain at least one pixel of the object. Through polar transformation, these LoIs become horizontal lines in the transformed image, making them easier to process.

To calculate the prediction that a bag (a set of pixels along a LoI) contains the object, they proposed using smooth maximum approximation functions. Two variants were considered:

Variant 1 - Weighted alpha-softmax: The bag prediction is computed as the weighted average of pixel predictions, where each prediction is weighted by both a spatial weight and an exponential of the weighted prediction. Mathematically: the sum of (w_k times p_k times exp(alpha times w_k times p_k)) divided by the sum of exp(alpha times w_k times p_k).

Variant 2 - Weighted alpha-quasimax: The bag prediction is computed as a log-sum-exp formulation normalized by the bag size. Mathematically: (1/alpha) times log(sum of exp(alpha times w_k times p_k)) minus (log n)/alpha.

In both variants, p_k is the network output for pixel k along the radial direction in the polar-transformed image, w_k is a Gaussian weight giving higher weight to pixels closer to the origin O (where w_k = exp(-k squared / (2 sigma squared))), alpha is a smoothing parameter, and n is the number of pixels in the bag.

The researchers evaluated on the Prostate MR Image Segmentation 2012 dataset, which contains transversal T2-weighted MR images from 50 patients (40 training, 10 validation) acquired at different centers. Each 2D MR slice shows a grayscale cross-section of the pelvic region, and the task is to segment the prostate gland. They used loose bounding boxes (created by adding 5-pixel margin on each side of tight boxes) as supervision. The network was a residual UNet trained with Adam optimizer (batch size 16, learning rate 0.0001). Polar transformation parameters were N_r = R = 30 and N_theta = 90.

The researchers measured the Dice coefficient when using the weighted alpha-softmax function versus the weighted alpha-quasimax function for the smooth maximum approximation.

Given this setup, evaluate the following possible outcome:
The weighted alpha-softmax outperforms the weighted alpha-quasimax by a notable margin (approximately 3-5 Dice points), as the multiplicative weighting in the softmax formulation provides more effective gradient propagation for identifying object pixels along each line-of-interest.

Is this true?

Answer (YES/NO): NO